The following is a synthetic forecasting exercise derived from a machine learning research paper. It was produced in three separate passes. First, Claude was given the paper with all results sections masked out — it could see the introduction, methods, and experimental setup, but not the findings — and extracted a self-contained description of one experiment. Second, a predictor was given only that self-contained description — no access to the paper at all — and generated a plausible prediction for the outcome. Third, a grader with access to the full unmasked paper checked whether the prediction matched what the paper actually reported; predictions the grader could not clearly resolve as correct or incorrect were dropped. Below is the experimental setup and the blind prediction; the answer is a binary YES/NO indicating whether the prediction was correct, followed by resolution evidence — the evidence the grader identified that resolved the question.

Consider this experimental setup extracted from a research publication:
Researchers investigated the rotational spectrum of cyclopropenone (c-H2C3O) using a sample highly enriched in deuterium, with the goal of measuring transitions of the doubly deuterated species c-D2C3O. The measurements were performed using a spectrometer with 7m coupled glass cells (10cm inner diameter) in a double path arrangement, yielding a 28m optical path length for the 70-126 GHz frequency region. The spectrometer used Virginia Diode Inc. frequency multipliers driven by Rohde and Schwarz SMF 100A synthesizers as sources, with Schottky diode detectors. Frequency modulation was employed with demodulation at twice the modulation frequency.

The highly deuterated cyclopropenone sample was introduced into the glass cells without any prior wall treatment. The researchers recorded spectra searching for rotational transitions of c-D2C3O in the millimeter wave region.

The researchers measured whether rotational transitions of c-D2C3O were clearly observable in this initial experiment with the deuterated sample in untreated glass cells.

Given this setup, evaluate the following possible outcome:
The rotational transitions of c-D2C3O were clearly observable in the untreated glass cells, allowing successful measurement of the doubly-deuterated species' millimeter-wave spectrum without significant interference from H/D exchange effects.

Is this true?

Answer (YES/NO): NO